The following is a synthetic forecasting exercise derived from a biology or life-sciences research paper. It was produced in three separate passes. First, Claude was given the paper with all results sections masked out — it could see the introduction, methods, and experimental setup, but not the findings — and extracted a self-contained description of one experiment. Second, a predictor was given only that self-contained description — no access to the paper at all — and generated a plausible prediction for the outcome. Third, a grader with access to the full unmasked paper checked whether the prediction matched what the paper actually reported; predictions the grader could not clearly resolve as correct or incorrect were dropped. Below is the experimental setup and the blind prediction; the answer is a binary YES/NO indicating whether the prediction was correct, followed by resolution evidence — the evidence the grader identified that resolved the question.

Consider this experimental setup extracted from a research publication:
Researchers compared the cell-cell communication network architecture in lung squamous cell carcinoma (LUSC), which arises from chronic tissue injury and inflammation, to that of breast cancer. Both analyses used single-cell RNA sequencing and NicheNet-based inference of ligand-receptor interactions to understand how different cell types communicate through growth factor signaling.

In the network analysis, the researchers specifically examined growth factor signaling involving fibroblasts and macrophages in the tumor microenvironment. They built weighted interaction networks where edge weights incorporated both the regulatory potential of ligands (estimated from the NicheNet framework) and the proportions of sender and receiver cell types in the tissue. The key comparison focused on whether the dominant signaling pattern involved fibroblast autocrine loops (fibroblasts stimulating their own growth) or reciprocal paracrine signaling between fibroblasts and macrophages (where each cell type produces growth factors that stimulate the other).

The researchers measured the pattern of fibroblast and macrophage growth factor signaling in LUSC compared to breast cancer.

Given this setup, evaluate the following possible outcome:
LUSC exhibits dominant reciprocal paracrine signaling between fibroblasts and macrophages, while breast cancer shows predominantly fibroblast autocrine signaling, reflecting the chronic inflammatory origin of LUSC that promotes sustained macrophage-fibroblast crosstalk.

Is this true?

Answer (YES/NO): NO